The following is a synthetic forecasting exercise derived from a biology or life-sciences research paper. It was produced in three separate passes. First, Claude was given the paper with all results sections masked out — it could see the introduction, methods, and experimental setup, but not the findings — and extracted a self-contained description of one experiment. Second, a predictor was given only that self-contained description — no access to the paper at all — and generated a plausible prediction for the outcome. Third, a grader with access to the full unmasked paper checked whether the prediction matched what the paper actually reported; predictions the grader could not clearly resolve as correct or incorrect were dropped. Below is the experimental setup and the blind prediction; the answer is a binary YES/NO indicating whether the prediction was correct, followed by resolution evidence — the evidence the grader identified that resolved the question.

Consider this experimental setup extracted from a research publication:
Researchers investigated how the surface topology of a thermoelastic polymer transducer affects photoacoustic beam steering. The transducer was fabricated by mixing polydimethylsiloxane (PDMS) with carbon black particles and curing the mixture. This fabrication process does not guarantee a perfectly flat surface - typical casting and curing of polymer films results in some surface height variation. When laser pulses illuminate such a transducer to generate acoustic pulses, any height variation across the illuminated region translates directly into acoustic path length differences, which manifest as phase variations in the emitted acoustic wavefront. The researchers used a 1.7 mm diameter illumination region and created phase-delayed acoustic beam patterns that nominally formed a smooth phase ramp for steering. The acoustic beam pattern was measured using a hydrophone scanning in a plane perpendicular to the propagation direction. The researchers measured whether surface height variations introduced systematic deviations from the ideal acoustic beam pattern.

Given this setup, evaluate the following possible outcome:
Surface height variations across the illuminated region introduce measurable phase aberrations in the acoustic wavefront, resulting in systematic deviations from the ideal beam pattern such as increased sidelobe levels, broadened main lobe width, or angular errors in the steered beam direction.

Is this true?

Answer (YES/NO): YES